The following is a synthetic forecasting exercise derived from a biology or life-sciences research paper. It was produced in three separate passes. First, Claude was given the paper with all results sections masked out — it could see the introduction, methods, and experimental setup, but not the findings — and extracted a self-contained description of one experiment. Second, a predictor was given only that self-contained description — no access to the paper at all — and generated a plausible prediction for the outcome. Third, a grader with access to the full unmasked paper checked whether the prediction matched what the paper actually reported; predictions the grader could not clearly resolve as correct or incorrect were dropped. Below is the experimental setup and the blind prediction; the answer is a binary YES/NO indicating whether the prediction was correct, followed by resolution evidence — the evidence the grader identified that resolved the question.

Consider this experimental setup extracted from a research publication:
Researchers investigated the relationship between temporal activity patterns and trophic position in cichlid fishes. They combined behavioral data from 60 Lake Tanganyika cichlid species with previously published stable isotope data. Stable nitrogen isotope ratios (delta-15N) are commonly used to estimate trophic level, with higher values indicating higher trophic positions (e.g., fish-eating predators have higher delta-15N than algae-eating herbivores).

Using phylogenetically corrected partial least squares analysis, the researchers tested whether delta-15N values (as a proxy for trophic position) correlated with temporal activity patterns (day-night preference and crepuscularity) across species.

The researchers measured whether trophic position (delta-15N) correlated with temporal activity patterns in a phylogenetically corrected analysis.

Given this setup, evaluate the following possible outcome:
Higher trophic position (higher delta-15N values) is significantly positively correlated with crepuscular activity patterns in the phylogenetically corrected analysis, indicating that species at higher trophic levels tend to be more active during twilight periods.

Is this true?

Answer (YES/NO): NO